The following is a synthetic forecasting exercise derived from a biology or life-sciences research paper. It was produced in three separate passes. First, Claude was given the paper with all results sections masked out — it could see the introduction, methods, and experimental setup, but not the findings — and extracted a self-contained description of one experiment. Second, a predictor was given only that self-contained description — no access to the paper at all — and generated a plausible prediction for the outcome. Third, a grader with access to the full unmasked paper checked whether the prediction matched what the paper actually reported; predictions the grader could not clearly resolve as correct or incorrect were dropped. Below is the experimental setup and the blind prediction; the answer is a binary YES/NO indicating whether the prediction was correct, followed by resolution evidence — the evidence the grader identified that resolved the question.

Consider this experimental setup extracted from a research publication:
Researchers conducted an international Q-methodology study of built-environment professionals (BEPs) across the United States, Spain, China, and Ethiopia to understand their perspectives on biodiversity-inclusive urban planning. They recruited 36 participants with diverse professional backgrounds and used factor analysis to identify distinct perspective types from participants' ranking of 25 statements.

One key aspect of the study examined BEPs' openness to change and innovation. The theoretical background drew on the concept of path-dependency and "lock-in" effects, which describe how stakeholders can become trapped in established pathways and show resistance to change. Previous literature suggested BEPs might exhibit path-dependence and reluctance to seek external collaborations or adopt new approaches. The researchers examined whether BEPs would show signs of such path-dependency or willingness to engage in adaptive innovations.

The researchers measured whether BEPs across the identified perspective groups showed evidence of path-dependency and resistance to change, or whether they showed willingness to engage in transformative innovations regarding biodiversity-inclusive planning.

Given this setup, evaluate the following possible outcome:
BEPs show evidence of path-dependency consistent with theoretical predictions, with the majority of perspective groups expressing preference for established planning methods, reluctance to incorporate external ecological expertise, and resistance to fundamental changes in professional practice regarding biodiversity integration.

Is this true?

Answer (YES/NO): NO